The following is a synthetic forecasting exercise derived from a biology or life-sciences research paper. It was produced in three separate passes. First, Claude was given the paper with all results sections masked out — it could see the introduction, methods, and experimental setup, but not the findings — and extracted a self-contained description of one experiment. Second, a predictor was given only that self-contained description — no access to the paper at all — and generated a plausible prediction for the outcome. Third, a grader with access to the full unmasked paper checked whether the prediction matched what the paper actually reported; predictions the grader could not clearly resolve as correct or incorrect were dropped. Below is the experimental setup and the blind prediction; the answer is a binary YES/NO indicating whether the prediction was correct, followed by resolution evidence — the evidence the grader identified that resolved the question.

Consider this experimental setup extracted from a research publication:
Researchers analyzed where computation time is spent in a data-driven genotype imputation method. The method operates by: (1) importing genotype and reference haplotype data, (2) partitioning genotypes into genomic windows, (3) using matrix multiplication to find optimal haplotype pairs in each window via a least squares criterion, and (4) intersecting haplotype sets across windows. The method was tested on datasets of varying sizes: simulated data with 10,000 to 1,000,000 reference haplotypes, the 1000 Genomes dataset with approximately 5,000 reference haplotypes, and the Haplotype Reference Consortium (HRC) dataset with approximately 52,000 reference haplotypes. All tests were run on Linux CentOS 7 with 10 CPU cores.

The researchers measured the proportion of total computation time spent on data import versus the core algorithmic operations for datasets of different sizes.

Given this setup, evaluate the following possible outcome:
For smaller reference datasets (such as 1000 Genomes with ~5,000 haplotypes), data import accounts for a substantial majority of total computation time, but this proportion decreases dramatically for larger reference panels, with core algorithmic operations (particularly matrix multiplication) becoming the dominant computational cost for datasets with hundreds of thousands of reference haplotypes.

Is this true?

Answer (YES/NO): NO